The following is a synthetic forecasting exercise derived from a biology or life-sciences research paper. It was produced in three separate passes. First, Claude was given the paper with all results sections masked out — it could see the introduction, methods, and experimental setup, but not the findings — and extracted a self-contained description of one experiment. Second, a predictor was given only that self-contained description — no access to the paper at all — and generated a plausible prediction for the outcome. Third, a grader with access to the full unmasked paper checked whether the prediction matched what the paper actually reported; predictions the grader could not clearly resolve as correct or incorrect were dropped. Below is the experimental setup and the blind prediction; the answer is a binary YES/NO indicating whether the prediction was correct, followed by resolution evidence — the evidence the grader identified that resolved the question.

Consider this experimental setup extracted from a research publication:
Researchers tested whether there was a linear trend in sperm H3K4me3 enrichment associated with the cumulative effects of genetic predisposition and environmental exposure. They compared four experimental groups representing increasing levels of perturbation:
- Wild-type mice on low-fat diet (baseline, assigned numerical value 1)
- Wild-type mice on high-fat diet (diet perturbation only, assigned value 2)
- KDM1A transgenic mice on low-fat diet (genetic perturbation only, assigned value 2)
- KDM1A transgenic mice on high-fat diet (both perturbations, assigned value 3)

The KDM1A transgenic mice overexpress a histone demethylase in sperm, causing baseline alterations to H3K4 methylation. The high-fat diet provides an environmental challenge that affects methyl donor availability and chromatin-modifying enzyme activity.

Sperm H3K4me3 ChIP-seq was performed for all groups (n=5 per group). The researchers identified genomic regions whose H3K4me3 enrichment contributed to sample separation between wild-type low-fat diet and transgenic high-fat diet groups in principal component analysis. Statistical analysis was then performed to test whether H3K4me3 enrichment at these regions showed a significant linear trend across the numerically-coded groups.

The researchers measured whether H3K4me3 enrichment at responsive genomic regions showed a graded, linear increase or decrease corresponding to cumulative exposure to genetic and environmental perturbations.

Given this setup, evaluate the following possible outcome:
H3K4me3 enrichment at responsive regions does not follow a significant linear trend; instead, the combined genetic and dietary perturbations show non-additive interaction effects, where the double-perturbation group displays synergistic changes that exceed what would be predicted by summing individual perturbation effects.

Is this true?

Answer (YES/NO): NO